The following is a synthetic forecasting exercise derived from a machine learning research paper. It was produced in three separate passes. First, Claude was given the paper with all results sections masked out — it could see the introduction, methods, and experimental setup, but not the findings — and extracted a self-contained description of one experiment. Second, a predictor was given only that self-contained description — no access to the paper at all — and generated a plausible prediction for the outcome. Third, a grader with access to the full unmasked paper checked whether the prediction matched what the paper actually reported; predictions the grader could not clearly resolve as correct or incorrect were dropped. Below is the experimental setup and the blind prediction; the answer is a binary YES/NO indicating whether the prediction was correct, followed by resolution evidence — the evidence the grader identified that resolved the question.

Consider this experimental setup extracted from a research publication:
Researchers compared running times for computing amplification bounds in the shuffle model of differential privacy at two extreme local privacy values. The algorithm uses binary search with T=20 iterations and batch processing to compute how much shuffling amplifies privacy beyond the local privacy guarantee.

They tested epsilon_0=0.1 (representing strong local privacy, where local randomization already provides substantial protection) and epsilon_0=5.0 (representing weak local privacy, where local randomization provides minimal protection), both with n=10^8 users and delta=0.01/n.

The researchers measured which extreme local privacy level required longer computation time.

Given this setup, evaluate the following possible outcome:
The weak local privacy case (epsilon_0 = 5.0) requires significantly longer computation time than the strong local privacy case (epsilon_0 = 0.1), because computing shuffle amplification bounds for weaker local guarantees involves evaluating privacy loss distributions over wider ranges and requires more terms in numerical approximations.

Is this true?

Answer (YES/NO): NO